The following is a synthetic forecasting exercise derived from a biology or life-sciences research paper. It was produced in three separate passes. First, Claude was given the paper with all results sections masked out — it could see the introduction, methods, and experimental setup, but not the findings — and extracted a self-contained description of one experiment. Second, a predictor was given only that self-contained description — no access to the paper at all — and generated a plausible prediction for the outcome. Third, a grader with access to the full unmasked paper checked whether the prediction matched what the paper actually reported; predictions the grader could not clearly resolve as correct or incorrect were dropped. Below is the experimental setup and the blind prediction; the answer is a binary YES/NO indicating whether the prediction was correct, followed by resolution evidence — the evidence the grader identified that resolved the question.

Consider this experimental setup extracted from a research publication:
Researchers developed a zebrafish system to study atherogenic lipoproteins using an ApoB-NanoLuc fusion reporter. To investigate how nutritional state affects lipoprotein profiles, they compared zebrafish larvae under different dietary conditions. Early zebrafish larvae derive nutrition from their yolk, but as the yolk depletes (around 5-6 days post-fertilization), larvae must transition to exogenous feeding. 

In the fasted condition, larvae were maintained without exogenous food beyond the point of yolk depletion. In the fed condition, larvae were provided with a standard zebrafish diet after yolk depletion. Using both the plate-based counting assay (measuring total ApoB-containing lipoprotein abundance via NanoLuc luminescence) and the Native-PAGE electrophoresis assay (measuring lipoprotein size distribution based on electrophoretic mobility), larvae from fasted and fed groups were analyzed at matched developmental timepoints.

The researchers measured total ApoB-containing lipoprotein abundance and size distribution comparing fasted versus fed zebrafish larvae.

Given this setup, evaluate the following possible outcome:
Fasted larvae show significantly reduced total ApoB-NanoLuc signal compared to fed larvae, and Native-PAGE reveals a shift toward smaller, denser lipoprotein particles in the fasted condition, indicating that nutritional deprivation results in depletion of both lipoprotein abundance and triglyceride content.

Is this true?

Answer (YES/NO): YES